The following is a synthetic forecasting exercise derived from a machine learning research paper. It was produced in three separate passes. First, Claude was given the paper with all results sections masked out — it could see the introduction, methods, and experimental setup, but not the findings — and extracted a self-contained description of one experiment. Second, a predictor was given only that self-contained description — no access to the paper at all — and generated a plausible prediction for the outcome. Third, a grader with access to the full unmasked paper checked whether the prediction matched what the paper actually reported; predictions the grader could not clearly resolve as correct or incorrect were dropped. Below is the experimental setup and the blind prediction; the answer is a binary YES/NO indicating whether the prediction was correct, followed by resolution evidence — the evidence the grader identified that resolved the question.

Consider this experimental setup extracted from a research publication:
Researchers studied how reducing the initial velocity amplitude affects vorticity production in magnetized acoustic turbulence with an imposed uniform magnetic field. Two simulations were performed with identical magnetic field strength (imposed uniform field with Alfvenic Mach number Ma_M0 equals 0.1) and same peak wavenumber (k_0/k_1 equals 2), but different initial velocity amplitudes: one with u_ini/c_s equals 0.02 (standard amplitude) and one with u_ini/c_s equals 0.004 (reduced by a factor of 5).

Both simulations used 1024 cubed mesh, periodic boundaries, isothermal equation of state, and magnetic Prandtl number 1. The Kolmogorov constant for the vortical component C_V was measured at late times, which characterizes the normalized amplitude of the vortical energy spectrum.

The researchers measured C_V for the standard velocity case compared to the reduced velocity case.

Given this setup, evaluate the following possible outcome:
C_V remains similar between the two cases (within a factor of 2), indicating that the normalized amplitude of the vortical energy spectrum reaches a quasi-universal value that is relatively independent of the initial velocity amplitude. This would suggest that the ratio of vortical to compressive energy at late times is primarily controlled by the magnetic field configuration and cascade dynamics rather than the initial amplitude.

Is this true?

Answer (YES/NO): NO